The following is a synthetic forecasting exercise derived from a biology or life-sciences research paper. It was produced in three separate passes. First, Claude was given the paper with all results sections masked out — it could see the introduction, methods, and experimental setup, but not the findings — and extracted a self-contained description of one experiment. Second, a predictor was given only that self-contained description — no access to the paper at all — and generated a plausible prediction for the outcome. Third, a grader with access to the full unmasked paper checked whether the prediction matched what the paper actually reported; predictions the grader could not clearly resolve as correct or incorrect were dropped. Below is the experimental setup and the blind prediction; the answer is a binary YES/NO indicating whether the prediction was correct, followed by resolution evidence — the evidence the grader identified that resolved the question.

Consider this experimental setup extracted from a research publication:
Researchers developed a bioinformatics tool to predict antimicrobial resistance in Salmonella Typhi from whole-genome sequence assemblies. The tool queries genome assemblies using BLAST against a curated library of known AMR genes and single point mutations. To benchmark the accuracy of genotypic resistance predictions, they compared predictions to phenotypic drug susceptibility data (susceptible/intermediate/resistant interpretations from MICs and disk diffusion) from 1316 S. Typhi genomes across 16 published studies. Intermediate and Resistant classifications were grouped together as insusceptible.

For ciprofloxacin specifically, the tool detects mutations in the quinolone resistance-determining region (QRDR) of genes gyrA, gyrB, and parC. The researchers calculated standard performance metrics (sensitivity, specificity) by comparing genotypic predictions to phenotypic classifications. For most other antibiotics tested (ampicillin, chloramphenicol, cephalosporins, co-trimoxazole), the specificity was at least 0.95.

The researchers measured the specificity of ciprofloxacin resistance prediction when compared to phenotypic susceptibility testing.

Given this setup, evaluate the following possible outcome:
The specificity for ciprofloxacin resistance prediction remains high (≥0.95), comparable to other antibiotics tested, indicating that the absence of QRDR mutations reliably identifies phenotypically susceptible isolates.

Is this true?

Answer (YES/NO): NO